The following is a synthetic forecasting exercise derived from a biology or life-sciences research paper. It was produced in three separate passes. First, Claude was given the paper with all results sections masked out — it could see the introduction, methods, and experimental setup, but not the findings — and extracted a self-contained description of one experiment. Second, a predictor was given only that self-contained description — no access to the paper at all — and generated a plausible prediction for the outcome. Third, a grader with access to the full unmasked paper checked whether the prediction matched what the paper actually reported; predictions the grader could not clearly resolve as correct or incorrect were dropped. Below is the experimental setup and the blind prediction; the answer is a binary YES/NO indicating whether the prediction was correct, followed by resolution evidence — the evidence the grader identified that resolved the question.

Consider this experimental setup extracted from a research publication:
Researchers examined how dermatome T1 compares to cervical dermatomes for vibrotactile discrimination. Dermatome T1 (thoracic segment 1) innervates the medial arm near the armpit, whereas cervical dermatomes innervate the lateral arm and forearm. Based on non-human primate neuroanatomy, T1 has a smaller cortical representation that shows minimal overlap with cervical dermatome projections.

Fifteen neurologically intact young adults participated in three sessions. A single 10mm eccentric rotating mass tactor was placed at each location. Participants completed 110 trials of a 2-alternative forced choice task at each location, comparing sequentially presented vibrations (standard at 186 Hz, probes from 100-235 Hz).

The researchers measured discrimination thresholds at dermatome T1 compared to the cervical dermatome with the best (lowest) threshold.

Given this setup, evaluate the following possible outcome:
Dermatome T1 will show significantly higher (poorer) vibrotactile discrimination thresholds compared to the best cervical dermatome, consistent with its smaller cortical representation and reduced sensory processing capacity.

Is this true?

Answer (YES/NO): YES